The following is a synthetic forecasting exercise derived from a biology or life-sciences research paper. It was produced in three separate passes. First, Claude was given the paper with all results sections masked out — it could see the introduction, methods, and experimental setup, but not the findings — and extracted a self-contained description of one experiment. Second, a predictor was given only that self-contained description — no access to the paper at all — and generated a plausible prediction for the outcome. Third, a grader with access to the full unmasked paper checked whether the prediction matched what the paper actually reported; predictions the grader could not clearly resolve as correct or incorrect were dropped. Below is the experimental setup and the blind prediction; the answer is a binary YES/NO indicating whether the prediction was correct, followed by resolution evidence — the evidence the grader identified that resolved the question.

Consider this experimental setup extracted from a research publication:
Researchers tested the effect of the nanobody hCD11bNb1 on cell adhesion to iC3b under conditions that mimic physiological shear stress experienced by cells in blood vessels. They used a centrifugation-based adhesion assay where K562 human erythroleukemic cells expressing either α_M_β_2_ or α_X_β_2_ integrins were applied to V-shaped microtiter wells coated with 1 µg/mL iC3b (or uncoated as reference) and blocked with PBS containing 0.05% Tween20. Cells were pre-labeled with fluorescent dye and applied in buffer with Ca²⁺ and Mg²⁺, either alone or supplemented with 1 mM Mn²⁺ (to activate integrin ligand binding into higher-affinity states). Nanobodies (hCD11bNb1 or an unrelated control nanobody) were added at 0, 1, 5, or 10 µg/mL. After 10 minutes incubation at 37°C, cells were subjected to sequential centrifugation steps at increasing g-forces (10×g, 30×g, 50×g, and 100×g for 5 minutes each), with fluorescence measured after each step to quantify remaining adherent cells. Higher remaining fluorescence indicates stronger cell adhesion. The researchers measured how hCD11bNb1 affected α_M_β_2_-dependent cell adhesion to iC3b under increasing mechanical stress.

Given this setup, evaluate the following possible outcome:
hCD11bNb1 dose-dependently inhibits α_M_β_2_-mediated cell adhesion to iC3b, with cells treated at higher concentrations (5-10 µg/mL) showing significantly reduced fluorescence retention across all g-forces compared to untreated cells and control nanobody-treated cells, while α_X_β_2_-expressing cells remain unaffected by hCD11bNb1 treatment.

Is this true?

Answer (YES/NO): NO